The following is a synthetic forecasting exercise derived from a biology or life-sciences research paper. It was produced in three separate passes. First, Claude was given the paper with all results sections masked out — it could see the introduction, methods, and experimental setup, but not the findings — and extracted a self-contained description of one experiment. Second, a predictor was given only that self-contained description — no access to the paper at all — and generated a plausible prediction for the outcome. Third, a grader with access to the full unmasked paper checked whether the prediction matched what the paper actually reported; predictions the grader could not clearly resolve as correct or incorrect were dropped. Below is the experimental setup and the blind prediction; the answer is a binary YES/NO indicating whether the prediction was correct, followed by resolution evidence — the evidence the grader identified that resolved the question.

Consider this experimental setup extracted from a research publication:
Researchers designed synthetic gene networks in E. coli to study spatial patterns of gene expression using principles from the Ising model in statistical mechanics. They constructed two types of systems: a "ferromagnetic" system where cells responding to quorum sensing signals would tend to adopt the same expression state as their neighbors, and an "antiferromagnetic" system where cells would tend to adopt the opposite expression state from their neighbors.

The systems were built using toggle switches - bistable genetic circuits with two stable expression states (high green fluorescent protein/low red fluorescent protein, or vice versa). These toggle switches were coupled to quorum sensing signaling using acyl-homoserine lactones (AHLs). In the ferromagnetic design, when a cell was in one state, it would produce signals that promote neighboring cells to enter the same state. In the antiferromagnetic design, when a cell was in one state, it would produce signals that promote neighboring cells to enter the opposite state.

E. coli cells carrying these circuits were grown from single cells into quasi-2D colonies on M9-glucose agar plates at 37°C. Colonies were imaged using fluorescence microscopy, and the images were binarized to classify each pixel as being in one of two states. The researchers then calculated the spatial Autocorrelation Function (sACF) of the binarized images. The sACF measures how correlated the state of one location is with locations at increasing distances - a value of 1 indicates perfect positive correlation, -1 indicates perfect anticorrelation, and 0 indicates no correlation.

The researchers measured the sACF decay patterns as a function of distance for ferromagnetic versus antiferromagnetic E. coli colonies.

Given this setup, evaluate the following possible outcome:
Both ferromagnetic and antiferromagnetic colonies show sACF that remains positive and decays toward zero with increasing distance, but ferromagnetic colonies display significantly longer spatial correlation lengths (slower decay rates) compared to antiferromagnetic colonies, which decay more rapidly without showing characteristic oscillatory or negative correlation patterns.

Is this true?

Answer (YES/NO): NO